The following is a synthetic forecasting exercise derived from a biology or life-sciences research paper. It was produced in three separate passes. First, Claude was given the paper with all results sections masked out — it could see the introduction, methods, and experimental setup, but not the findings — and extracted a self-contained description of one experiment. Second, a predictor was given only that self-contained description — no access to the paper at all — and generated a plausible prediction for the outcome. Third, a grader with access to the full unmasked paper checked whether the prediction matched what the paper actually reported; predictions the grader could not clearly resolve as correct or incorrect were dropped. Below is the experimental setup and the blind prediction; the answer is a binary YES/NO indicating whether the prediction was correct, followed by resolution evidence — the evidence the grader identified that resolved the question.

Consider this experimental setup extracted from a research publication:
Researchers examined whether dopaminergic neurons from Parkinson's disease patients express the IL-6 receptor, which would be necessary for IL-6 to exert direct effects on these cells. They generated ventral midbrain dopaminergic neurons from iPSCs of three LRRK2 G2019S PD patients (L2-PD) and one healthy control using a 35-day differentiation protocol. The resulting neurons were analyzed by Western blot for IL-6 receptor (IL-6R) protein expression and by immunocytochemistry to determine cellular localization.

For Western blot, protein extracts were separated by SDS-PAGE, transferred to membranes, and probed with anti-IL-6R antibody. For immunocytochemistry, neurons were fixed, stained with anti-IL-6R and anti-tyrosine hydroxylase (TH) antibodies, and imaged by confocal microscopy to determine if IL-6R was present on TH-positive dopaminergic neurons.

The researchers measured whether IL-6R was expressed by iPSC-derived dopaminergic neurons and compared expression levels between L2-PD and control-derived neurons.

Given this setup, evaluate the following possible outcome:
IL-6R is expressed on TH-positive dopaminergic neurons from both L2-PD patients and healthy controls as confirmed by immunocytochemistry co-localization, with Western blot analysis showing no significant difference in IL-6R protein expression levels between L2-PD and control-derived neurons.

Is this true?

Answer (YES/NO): NO